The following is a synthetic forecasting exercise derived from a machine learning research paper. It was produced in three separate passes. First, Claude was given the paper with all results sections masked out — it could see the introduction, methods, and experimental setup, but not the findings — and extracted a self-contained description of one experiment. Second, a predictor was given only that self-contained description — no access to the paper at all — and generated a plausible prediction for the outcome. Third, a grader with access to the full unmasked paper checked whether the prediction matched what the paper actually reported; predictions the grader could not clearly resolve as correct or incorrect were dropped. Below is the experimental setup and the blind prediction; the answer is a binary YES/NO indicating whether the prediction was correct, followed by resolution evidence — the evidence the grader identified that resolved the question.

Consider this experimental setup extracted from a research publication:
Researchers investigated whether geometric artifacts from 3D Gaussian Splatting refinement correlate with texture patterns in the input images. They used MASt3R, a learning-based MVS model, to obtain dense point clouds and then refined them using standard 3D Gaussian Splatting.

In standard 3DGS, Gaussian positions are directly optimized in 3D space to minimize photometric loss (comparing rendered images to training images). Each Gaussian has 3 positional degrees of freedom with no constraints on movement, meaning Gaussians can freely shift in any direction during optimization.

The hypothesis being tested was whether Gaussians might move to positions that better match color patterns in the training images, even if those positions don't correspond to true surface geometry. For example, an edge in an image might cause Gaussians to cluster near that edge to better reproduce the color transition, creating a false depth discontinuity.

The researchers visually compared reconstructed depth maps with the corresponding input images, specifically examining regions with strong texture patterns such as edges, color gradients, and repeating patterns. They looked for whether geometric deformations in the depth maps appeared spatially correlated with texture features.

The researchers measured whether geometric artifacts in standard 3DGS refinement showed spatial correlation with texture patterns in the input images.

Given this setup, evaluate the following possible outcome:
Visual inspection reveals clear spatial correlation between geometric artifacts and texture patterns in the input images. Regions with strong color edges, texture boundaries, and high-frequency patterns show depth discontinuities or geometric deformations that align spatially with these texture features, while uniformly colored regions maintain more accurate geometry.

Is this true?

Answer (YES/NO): YES